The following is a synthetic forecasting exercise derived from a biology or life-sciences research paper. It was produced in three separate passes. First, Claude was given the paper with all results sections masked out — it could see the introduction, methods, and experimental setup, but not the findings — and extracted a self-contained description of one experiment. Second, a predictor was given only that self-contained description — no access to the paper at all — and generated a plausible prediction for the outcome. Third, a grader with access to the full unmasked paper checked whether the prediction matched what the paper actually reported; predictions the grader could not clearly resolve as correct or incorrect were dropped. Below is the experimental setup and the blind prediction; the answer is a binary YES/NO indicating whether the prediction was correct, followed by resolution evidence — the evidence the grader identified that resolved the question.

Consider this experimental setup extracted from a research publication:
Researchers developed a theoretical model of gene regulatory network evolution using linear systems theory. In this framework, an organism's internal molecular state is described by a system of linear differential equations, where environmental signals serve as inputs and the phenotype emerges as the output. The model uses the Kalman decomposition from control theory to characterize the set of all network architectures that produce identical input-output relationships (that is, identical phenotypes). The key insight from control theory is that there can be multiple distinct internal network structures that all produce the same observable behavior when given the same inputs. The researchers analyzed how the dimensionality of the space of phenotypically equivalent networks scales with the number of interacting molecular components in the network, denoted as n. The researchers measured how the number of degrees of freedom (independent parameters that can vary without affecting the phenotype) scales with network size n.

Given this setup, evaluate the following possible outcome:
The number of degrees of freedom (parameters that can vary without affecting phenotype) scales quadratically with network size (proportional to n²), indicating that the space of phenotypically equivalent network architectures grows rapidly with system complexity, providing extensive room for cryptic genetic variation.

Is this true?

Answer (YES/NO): YES